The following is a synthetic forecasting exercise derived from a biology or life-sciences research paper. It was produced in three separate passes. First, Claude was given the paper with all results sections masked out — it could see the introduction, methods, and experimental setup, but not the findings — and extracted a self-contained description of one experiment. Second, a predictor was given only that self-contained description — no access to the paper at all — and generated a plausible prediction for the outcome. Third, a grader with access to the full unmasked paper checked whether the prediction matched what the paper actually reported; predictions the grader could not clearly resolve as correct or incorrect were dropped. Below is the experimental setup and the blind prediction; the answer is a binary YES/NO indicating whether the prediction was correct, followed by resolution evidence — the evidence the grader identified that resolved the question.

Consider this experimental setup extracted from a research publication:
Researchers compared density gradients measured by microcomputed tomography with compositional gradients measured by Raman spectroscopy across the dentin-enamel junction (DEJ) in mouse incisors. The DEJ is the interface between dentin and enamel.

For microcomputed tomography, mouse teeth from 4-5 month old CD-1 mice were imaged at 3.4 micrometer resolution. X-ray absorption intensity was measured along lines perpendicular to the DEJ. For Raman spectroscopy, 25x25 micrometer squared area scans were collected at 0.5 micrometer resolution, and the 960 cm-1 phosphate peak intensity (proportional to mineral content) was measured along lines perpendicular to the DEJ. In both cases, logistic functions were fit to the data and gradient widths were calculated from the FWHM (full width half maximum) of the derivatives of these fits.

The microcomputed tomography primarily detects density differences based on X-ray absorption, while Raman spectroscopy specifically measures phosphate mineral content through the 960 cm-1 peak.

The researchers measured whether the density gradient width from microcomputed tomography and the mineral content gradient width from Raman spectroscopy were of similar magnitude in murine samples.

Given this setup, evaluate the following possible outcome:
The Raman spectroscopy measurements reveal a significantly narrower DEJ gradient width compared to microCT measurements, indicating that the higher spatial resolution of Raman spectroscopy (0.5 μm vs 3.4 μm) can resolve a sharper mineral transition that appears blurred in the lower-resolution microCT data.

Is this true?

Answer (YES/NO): NO